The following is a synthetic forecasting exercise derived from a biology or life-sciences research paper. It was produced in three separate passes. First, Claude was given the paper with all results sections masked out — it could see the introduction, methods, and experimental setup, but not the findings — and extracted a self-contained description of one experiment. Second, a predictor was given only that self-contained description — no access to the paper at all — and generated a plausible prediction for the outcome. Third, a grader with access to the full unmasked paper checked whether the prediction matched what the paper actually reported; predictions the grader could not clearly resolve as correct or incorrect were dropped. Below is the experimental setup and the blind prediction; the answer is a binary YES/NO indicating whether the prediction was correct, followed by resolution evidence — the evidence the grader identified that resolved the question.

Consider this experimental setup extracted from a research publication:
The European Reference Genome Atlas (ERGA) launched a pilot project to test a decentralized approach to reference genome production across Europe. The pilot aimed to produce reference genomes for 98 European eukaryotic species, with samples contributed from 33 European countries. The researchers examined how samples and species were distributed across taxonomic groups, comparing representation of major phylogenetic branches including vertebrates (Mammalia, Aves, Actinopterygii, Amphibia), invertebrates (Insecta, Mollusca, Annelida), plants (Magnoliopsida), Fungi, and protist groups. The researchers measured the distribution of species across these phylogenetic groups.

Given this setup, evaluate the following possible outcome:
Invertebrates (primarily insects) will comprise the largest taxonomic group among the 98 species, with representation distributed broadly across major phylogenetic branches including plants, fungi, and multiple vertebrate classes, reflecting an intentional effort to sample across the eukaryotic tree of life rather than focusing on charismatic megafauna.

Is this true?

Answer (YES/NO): NO